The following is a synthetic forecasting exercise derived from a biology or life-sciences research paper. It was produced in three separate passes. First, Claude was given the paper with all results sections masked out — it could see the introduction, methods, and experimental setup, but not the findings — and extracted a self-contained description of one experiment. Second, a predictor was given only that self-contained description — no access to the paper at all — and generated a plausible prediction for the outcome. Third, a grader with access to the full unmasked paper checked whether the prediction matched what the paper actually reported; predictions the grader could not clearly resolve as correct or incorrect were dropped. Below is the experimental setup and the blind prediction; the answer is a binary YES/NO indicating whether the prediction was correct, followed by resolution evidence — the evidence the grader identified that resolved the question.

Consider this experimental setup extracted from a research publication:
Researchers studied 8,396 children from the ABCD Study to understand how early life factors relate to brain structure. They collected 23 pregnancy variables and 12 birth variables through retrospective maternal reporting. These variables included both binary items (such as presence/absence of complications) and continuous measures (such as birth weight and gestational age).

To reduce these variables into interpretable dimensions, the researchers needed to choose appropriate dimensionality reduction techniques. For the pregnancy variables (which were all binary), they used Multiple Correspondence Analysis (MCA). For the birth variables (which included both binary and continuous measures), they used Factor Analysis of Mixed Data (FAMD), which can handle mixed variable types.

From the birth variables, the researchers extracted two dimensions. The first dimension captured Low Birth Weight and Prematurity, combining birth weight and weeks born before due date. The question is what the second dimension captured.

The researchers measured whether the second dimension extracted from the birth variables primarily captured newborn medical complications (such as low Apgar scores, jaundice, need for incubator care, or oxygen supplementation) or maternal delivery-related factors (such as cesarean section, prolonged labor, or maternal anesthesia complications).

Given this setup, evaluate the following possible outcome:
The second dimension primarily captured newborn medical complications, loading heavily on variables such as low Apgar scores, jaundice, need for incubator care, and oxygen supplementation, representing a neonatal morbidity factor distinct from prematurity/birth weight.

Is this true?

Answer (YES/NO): NO